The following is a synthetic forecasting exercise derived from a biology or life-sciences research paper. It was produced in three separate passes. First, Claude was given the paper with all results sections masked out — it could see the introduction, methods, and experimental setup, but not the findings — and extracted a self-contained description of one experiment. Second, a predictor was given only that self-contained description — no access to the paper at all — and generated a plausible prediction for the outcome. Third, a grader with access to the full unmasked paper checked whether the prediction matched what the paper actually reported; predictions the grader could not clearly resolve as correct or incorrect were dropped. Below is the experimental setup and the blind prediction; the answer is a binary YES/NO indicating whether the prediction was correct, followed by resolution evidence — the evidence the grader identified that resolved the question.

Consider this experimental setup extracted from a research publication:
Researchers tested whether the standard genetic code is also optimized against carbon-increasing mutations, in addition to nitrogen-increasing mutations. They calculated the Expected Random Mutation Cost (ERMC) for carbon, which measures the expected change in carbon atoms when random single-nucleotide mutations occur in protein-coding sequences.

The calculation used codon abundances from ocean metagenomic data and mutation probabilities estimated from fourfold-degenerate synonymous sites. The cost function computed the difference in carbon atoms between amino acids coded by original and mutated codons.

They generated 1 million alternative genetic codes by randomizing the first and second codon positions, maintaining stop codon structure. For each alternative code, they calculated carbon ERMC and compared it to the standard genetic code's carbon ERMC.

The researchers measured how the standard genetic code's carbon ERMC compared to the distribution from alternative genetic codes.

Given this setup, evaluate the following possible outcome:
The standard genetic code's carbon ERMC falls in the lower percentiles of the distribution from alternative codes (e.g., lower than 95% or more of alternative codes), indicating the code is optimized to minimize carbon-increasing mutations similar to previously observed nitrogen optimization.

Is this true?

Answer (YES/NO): YES